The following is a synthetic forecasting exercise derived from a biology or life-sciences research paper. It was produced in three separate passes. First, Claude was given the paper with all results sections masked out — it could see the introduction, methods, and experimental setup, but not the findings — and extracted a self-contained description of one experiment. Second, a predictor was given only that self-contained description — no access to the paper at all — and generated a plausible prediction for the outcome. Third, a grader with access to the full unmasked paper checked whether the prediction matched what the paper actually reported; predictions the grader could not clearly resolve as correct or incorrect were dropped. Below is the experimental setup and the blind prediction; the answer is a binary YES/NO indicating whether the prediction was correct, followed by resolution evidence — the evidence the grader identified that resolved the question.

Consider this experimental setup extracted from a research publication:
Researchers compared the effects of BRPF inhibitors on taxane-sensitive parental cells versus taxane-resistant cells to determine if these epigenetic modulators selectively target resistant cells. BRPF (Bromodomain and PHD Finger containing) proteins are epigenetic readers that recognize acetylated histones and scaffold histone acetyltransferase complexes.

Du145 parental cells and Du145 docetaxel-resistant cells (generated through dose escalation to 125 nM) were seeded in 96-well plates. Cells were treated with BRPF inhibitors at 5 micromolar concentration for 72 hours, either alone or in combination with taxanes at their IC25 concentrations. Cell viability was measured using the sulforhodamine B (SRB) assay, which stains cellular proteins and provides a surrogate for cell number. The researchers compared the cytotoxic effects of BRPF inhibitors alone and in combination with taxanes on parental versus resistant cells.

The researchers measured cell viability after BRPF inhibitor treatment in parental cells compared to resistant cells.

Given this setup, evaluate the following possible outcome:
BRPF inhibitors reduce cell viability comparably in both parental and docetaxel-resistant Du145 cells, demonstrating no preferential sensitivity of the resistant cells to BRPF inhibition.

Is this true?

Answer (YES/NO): NO